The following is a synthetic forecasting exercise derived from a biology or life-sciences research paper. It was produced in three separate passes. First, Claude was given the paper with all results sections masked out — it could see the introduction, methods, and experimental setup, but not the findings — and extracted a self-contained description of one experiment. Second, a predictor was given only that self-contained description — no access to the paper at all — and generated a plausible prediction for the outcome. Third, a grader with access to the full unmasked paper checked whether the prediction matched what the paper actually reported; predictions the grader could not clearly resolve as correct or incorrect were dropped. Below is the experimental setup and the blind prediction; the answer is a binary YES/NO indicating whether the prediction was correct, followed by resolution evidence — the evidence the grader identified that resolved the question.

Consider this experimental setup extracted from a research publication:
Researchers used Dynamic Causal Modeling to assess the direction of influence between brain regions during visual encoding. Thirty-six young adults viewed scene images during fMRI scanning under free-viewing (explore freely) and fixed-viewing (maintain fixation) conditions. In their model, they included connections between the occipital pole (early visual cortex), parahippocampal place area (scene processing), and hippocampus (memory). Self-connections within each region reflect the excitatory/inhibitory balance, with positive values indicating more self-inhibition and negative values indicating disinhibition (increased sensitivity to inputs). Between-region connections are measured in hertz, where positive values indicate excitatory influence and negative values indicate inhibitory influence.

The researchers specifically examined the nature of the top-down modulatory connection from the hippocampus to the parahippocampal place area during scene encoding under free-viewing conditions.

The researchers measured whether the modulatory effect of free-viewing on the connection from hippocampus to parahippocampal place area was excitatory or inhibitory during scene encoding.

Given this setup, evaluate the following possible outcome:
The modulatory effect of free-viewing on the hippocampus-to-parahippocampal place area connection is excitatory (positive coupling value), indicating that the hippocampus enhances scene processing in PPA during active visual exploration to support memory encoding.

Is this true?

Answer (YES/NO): NO